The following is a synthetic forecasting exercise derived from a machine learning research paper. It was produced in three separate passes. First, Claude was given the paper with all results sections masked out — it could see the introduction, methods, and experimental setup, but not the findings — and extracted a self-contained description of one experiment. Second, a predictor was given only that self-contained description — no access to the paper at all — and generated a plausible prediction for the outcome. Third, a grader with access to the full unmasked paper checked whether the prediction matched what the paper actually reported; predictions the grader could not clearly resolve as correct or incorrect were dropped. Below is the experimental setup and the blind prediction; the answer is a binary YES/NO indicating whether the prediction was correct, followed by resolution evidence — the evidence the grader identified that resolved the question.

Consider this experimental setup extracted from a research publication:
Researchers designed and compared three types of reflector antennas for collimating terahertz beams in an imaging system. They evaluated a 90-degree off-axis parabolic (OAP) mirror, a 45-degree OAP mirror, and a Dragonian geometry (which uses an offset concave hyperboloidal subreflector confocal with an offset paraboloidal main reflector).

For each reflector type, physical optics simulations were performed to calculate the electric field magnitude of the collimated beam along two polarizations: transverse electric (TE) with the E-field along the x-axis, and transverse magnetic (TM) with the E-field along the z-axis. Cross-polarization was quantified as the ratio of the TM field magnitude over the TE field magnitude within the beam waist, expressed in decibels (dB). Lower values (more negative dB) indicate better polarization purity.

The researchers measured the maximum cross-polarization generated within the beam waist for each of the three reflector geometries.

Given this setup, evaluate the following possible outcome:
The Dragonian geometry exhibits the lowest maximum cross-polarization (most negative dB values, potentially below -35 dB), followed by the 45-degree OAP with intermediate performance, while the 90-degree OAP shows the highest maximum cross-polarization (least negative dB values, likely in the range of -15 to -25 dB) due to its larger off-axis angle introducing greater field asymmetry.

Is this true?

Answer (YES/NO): NO